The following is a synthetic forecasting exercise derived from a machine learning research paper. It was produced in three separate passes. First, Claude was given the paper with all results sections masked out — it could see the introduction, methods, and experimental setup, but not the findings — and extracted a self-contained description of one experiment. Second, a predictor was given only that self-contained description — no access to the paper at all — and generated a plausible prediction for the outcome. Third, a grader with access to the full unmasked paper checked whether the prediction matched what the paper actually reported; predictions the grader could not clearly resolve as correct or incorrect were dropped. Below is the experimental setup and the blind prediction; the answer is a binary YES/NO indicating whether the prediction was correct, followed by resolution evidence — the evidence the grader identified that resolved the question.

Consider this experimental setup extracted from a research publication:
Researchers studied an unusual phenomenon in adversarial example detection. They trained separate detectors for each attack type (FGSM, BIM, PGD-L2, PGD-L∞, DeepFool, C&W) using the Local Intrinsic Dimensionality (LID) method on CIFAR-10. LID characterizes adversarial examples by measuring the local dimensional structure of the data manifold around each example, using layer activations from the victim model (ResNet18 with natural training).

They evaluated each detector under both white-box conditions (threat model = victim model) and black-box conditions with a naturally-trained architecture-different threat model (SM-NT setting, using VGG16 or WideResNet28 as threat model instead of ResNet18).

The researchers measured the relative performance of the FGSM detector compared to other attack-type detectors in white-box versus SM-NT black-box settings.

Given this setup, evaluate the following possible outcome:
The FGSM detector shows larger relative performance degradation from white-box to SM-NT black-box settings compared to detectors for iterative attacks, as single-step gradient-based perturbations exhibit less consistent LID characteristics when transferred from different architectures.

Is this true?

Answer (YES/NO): NO